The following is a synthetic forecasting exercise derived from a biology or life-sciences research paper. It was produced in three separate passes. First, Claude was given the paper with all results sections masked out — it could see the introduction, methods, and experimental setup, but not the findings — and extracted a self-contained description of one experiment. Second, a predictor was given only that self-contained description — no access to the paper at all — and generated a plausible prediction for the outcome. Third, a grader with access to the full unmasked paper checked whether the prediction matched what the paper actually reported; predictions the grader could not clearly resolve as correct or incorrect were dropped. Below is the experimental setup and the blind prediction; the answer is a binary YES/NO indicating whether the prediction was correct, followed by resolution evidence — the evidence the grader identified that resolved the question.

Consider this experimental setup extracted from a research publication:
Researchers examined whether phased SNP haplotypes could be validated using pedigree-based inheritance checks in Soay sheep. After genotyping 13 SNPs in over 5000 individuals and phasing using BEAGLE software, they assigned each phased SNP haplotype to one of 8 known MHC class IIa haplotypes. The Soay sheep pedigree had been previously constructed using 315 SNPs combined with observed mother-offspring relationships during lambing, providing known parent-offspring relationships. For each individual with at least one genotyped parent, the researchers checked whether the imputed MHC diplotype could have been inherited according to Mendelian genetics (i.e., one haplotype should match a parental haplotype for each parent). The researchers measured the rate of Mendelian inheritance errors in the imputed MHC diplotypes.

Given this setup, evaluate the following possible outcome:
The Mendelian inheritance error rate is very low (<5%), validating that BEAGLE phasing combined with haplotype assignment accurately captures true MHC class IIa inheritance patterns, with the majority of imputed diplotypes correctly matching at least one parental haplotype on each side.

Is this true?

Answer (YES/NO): YES